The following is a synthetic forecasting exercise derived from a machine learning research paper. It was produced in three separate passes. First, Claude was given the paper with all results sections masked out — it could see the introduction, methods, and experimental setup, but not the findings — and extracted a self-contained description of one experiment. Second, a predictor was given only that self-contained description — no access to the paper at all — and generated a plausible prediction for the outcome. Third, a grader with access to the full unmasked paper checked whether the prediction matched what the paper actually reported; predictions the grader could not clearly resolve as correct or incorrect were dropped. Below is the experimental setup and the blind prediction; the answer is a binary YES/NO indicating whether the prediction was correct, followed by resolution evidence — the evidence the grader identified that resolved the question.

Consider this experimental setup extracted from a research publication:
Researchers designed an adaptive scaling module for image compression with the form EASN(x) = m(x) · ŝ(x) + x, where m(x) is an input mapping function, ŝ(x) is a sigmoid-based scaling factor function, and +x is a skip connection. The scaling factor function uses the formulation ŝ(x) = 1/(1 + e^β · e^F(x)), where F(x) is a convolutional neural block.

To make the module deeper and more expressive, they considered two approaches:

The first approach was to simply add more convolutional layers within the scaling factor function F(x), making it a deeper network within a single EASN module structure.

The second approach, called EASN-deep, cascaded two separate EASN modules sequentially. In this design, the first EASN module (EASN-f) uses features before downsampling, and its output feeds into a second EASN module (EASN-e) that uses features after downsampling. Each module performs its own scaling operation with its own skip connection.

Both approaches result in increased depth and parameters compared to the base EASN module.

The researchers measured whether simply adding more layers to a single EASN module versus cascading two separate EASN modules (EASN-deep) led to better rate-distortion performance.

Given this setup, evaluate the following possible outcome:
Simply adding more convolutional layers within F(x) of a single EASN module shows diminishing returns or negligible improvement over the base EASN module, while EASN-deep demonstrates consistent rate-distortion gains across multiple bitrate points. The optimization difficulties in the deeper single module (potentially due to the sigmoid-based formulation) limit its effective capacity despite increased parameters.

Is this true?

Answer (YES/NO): NO